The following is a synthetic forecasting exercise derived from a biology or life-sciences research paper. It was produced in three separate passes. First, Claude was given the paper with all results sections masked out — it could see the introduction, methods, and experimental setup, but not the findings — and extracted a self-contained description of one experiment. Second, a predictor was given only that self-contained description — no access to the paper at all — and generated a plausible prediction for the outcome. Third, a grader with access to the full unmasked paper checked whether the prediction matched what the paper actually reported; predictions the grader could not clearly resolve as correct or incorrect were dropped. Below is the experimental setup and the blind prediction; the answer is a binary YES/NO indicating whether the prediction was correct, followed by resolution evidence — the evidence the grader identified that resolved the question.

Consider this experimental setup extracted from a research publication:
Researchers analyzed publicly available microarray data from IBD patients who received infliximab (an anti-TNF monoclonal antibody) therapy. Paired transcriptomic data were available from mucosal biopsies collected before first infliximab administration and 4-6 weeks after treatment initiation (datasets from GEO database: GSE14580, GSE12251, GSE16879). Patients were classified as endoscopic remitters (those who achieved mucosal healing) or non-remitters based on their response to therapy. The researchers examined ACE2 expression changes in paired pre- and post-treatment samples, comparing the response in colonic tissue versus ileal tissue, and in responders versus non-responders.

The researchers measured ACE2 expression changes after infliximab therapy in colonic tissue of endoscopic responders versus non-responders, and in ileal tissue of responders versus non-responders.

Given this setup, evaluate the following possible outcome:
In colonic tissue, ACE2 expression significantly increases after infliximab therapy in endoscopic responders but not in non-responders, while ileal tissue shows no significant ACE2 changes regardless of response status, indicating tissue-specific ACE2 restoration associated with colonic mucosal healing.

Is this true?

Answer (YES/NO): NO